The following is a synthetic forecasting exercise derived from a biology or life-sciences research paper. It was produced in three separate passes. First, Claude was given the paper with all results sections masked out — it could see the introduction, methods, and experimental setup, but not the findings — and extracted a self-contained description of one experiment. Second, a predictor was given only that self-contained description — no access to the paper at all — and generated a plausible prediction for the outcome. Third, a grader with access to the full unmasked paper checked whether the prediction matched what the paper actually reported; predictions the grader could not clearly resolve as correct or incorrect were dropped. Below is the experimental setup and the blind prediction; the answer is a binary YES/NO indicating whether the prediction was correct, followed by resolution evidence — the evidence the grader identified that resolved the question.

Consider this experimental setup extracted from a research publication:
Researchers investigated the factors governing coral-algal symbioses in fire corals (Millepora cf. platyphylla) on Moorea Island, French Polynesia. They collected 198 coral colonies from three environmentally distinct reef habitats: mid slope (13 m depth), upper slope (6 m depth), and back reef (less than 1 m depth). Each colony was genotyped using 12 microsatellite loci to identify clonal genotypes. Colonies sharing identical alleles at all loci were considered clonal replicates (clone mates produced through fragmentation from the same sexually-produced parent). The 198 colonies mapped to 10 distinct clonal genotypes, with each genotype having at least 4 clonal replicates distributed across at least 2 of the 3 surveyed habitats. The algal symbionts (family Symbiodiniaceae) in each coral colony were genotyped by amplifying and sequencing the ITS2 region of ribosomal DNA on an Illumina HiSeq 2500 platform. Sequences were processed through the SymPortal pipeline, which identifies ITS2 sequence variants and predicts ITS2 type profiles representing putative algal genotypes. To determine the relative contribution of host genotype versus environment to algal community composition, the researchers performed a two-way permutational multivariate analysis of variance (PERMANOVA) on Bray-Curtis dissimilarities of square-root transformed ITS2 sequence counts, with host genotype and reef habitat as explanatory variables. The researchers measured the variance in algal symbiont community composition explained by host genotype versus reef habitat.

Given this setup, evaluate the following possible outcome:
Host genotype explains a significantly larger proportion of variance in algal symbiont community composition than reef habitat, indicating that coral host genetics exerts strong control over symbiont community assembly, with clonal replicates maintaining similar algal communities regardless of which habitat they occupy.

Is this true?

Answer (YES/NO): YES